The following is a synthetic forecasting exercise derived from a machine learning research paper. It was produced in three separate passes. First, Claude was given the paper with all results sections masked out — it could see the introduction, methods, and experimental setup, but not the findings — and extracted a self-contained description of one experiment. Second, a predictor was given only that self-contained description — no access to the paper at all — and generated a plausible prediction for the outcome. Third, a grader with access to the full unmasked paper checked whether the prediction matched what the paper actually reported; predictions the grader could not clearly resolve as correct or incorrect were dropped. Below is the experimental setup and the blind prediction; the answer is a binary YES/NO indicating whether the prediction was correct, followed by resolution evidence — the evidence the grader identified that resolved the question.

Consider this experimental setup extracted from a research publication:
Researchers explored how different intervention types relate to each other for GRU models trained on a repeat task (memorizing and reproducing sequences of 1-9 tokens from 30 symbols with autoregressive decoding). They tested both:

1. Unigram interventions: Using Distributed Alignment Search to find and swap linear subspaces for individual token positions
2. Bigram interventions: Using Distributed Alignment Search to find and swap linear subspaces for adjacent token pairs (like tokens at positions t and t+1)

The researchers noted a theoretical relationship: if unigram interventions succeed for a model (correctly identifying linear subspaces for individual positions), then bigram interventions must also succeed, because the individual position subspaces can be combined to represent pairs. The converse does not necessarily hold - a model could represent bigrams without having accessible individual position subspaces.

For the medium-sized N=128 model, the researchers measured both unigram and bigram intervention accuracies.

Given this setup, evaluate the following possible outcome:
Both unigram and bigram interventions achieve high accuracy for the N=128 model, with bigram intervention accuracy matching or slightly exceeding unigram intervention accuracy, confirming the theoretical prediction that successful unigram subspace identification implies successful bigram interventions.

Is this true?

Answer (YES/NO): NO